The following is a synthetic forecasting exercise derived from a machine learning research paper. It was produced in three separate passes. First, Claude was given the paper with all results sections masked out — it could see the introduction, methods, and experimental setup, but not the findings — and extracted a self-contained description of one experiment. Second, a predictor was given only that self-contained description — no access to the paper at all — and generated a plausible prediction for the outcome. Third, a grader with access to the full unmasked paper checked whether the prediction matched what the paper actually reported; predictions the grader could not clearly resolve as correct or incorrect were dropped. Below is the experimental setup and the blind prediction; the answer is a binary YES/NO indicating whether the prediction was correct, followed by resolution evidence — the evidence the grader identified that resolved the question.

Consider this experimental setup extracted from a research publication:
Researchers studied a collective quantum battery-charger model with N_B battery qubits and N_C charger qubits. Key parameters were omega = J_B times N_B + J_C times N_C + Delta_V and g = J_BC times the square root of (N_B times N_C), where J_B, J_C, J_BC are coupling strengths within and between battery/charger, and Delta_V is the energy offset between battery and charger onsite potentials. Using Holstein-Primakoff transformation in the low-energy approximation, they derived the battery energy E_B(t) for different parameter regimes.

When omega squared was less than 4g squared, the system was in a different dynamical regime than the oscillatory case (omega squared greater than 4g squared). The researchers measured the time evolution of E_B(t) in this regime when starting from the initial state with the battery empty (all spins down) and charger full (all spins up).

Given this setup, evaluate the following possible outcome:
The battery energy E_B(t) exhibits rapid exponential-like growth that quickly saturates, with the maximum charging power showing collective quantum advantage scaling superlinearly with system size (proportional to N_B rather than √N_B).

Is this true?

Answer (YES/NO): NO